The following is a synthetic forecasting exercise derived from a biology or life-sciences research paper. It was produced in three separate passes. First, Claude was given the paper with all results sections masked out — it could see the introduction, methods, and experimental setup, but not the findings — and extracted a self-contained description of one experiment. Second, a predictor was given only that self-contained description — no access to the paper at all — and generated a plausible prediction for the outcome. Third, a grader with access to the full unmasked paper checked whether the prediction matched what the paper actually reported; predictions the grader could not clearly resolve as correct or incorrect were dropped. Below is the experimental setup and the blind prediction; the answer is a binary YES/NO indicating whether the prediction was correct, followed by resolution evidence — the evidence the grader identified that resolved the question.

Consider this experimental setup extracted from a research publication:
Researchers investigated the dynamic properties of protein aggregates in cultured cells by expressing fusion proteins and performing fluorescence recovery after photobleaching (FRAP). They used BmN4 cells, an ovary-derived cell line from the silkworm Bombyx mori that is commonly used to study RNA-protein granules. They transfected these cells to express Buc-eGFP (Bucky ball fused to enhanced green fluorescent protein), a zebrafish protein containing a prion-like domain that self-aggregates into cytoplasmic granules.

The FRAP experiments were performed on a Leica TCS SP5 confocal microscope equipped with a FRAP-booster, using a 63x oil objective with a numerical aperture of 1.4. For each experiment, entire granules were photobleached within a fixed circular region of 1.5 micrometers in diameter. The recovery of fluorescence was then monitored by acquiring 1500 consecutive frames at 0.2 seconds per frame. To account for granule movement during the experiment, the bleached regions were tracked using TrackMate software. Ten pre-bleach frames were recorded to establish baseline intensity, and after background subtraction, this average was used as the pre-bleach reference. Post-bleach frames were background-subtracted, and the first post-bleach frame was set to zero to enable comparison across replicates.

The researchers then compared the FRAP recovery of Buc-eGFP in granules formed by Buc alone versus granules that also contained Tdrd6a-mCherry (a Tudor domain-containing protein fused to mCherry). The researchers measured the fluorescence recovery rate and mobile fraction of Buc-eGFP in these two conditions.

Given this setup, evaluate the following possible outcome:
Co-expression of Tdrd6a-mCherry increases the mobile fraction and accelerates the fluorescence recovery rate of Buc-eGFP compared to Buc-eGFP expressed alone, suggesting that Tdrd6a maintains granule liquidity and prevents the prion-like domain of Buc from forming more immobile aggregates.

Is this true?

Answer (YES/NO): YES